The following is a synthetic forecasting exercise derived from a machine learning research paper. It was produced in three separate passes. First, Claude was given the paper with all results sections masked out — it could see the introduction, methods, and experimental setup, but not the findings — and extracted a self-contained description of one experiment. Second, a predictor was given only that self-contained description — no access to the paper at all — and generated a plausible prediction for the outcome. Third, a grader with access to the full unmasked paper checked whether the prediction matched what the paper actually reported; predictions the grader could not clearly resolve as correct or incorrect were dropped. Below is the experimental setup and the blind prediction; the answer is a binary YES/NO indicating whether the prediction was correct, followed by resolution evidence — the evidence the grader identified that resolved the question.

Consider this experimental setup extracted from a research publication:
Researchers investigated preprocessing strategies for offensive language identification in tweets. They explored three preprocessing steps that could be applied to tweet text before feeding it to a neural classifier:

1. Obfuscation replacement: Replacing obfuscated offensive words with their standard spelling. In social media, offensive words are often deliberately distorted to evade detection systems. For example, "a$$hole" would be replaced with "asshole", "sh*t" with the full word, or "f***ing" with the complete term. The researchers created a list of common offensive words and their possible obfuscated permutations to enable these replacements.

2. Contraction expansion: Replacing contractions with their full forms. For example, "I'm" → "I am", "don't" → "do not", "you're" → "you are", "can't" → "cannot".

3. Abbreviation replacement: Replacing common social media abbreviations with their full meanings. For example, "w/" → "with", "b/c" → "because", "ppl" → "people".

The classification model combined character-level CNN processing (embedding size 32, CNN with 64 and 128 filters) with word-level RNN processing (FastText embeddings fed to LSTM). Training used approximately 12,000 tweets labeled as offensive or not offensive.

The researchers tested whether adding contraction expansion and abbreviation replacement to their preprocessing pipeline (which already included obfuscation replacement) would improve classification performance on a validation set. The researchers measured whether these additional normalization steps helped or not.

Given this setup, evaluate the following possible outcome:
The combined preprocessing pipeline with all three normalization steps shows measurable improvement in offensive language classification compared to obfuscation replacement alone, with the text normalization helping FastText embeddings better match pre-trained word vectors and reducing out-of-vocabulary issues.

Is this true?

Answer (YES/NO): NO